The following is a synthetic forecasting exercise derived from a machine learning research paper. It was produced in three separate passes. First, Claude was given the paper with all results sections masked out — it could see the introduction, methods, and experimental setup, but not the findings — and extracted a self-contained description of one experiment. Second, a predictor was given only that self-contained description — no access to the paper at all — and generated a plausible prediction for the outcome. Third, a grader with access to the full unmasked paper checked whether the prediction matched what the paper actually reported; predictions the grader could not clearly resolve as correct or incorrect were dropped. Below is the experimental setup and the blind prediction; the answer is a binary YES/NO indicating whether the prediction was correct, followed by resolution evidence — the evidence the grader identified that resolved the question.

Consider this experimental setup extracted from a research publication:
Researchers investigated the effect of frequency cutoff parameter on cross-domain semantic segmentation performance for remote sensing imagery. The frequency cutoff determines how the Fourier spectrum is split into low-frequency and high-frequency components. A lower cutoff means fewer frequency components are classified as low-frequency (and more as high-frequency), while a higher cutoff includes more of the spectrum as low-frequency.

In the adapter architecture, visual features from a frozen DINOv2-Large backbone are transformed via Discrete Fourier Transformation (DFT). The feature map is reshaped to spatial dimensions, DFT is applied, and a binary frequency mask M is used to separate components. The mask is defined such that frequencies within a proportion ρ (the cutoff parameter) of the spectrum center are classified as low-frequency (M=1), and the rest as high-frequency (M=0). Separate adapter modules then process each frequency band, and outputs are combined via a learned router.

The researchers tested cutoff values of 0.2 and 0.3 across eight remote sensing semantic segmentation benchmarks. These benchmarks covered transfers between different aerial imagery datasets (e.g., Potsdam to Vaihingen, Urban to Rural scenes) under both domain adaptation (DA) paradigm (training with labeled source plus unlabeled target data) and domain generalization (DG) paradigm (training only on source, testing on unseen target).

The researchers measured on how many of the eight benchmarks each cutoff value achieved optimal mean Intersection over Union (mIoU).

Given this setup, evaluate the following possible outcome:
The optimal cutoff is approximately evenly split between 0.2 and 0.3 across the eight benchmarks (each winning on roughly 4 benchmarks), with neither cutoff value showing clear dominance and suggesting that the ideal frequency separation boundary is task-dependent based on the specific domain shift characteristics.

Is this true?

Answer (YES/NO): NO